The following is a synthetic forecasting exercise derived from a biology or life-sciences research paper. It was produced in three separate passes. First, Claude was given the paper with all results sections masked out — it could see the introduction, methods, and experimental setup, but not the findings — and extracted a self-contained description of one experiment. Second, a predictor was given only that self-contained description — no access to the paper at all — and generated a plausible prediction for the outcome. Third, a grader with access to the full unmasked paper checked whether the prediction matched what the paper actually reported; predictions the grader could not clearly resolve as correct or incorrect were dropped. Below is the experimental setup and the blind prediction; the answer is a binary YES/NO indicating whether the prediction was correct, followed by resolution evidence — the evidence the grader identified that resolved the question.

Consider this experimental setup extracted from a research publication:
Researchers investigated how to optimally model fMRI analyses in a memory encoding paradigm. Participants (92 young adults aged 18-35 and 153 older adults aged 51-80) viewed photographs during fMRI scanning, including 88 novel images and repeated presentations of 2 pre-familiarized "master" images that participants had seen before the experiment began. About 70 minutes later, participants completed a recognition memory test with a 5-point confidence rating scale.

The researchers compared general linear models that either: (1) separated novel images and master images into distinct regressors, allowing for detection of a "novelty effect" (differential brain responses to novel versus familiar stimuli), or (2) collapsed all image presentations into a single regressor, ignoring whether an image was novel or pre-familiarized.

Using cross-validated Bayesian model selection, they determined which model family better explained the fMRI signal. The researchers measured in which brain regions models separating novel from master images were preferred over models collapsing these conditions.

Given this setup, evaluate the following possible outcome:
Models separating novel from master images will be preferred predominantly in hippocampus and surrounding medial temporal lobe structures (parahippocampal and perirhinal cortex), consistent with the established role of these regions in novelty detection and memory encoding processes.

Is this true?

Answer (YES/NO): NO